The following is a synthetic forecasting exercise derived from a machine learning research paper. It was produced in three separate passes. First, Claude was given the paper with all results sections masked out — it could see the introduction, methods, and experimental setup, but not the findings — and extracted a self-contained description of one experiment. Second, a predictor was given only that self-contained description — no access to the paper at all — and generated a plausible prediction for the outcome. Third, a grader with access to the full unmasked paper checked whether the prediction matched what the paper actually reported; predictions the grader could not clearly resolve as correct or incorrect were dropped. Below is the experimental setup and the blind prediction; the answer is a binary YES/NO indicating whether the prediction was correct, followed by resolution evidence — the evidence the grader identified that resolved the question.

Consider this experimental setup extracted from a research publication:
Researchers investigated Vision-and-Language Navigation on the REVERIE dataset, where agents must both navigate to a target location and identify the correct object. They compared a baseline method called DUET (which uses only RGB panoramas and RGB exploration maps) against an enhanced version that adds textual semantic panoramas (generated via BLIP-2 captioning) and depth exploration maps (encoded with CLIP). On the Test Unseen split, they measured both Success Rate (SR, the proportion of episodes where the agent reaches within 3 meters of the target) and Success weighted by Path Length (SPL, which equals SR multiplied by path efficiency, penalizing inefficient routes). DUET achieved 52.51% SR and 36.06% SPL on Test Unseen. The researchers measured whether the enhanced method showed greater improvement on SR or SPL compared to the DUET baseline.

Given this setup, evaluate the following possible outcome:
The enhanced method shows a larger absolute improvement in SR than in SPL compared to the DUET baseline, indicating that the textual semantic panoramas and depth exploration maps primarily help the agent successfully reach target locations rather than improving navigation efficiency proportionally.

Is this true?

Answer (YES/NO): NO